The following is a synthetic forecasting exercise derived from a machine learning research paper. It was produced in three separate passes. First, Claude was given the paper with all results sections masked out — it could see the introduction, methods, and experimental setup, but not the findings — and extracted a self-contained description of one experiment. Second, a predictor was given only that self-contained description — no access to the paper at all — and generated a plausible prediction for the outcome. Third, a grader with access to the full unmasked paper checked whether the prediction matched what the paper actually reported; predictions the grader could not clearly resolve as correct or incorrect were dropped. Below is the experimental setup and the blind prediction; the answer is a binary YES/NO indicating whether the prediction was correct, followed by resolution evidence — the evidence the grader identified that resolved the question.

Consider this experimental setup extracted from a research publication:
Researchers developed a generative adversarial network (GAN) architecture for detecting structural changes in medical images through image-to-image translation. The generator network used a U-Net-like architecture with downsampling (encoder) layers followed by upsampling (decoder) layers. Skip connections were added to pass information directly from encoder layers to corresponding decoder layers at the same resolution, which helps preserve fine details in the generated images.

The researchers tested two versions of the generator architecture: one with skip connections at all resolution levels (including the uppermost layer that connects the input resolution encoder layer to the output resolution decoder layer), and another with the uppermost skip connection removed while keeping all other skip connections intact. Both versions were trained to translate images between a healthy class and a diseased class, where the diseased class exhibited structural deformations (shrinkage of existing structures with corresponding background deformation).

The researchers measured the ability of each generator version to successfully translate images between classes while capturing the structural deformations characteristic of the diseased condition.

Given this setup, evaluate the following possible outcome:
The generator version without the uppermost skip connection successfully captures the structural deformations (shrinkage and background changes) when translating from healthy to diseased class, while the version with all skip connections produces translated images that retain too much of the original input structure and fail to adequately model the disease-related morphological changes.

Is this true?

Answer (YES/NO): YES